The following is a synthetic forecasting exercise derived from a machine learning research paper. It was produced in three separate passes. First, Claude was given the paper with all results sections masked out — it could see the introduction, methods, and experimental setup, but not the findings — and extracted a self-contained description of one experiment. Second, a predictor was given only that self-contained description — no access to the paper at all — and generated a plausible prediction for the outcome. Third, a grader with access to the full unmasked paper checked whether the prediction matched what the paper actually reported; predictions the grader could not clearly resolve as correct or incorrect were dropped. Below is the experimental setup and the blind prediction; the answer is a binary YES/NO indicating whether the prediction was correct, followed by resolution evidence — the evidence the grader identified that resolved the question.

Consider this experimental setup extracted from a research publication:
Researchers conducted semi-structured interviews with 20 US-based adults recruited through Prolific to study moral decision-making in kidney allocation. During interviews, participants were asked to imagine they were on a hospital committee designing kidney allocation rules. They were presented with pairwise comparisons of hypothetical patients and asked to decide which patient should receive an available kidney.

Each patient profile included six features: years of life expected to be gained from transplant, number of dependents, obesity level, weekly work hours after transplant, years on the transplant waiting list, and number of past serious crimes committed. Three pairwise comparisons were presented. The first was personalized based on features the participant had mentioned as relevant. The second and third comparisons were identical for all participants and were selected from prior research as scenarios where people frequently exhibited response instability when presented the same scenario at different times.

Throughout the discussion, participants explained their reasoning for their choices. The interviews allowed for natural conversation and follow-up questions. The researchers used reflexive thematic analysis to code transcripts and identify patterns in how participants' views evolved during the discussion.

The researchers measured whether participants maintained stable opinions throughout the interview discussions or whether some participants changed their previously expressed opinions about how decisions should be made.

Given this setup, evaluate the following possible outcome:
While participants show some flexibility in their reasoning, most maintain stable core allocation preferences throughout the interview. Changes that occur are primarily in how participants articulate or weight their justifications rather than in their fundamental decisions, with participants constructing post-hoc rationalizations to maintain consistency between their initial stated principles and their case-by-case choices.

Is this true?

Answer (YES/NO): NO